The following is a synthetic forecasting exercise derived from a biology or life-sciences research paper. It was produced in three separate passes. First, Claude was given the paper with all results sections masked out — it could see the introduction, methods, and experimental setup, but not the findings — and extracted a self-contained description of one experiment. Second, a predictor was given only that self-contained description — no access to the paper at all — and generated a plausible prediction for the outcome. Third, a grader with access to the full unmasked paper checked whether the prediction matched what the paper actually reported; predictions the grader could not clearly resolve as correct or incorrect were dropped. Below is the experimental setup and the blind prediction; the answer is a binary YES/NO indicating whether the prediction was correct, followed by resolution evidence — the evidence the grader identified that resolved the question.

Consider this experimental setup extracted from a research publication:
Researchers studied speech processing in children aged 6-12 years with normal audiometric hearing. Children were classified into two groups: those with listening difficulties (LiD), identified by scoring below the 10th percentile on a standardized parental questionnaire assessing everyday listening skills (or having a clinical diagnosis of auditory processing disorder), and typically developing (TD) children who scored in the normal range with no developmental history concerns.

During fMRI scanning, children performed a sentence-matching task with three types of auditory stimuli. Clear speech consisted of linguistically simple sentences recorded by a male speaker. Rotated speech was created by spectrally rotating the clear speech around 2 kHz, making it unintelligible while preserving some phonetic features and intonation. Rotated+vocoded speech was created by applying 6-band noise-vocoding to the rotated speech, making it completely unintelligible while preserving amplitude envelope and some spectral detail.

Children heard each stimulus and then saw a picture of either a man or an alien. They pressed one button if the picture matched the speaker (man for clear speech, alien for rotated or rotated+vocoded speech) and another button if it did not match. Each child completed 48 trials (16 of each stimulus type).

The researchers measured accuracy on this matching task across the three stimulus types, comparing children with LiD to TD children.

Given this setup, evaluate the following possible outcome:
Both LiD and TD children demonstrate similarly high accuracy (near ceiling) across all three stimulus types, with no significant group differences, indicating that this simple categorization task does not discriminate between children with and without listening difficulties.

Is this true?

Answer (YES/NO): NO